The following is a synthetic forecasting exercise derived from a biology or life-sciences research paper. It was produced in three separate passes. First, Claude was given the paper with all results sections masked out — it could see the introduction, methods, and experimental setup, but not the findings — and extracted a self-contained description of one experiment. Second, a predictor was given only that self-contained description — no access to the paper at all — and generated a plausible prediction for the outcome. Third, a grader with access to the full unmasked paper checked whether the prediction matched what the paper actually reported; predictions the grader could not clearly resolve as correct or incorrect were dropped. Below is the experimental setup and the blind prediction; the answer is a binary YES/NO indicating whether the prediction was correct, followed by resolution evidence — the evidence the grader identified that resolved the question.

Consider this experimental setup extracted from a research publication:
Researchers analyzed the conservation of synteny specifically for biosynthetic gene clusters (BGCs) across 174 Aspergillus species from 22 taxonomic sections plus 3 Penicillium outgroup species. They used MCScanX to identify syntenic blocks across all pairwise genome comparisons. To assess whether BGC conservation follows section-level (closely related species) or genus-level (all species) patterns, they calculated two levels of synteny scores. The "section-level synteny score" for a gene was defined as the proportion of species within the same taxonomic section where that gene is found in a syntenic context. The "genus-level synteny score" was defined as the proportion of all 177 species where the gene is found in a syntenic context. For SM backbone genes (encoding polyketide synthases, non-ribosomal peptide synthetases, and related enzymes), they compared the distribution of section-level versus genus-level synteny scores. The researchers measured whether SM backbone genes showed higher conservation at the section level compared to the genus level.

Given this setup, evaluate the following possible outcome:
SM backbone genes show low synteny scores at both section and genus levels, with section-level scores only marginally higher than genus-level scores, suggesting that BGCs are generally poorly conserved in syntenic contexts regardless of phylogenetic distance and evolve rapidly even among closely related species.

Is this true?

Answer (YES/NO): NO